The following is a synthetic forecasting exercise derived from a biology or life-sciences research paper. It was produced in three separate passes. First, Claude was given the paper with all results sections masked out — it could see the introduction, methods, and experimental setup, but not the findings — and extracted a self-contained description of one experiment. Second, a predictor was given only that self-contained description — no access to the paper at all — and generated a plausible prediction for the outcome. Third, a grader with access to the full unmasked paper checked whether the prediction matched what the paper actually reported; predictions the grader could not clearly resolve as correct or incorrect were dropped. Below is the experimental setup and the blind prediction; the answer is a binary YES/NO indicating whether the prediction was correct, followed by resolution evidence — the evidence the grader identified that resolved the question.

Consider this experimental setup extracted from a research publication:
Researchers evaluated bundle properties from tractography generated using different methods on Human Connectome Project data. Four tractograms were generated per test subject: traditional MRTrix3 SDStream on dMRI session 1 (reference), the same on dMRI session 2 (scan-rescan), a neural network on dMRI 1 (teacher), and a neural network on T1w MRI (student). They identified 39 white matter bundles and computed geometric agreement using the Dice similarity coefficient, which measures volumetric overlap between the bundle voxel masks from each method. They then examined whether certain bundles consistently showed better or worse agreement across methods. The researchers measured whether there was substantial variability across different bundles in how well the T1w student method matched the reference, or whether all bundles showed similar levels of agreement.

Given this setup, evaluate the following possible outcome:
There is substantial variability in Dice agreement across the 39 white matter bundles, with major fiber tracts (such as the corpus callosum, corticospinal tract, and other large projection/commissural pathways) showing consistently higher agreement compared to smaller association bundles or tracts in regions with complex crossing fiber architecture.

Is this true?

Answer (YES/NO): NO